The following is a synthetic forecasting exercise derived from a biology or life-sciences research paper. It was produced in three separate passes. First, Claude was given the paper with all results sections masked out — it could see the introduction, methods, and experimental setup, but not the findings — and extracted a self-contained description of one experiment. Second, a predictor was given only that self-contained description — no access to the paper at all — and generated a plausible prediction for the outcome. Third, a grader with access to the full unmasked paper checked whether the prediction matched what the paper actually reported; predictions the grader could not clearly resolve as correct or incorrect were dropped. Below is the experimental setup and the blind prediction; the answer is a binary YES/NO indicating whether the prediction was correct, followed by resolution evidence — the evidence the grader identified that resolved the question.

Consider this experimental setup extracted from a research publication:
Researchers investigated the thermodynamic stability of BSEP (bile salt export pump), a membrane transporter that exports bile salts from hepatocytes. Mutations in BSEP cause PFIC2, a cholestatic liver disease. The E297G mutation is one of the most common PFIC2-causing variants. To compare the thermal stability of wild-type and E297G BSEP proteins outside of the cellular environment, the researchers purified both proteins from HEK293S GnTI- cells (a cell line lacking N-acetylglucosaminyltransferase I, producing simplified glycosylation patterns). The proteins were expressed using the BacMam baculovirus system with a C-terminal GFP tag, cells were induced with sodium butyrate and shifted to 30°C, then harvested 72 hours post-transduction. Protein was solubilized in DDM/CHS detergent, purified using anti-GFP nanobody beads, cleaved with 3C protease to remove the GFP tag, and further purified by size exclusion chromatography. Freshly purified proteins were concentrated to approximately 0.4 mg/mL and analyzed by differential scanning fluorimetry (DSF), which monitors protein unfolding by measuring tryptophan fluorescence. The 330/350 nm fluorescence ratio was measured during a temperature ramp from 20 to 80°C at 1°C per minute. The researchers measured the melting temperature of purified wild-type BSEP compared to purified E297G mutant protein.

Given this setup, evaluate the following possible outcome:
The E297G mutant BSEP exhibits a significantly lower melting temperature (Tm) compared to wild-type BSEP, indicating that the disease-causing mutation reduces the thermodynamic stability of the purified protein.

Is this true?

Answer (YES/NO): YES